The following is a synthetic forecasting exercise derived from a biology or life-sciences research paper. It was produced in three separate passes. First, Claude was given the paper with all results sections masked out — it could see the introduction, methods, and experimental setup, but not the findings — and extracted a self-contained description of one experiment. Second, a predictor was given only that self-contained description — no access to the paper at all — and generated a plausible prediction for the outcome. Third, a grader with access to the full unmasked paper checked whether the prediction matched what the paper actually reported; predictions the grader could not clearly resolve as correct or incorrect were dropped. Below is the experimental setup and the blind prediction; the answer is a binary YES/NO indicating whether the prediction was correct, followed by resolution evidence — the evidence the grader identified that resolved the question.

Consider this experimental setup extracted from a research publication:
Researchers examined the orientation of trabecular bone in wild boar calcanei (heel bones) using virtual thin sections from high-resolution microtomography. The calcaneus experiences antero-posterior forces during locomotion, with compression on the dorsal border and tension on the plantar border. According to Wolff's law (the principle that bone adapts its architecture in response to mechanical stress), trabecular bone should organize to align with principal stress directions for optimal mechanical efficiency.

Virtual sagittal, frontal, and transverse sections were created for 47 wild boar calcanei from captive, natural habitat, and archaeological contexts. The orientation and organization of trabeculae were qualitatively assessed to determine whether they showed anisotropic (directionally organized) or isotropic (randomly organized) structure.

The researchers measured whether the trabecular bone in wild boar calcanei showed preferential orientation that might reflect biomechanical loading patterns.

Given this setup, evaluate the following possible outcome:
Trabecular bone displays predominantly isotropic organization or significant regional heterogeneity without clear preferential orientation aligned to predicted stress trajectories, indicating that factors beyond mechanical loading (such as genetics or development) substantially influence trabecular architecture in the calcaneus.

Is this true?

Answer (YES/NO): NO